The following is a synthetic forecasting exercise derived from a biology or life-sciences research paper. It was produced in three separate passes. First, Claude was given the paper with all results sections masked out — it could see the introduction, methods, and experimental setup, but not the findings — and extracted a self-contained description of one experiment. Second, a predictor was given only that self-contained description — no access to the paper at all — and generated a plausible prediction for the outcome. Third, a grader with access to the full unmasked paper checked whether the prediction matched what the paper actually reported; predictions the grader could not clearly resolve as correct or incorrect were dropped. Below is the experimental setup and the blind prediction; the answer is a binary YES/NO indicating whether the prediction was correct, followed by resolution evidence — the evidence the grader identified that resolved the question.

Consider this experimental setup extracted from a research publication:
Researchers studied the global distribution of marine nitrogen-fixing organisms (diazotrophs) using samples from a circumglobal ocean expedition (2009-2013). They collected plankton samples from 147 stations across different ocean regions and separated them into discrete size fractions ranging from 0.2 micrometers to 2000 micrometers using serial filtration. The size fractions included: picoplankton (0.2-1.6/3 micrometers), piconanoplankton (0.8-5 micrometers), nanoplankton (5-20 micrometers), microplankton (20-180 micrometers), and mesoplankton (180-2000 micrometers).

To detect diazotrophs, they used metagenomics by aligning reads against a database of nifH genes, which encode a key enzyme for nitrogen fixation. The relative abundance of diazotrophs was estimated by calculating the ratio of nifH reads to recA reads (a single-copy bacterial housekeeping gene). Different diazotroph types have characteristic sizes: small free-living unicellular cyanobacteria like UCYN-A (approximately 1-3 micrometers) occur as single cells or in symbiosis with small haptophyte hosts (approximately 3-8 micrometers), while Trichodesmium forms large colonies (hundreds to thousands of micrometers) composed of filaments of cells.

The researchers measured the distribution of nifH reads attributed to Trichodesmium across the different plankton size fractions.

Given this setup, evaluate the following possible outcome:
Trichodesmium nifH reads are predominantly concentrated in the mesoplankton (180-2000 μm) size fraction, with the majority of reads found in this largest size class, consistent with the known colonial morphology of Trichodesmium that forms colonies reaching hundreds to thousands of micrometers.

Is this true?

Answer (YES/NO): NO